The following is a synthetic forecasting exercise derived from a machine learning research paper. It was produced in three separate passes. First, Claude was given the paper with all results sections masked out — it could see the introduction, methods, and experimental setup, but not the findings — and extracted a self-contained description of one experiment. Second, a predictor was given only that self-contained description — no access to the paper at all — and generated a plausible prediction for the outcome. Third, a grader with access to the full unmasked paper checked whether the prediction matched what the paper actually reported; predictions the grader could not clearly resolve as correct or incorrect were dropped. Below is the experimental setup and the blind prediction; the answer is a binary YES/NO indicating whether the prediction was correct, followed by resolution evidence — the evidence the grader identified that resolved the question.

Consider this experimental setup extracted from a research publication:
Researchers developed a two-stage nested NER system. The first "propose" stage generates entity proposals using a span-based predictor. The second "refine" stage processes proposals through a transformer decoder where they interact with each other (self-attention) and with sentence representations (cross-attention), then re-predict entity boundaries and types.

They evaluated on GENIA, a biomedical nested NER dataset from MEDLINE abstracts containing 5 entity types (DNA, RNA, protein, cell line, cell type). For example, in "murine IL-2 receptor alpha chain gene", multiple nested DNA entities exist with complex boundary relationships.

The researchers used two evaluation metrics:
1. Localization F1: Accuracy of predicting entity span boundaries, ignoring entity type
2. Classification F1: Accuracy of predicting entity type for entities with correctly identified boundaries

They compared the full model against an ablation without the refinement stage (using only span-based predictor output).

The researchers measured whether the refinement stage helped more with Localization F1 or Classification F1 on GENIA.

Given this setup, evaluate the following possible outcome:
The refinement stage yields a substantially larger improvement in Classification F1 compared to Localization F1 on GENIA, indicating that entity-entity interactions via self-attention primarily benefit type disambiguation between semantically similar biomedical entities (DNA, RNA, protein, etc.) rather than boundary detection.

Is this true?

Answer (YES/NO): NO